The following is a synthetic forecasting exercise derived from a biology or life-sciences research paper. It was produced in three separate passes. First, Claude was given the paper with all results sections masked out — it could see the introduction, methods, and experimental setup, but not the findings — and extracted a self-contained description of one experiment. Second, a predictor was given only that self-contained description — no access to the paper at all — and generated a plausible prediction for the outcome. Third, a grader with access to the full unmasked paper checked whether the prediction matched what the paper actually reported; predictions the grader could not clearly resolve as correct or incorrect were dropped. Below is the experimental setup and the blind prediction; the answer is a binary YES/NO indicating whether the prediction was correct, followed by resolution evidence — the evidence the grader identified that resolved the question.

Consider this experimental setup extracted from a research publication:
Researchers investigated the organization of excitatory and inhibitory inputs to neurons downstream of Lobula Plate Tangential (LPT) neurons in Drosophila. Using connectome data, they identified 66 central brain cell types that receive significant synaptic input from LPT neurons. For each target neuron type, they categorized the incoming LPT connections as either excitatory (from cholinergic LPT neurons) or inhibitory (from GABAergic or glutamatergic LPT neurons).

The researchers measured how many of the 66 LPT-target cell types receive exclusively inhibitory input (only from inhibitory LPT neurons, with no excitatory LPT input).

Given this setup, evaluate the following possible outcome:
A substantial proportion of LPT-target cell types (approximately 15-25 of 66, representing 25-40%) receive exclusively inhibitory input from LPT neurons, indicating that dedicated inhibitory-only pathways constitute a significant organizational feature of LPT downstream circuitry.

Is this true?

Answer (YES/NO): NO